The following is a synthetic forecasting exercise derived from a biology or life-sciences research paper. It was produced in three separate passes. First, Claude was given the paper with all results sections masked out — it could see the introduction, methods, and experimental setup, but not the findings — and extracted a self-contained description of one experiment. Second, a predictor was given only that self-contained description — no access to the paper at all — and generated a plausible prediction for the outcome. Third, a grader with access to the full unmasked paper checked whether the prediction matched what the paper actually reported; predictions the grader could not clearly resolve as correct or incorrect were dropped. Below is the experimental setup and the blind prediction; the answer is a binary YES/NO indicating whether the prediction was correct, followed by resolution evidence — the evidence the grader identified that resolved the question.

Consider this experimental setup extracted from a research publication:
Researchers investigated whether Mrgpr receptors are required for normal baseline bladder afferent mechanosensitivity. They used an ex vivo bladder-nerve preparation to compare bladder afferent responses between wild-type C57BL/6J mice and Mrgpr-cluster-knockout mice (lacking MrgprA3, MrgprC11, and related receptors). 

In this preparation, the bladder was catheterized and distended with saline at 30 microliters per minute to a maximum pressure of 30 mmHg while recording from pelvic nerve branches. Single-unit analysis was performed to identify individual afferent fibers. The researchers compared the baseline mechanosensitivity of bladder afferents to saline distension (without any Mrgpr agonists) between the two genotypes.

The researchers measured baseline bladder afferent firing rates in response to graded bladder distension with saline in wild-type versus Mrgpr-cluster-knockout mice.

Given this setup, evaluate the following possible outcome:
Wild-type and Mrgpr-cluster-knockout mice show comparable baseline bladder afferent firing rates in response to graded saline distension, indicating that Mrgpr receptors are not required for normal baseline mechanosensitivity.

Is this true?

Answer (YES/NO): YES